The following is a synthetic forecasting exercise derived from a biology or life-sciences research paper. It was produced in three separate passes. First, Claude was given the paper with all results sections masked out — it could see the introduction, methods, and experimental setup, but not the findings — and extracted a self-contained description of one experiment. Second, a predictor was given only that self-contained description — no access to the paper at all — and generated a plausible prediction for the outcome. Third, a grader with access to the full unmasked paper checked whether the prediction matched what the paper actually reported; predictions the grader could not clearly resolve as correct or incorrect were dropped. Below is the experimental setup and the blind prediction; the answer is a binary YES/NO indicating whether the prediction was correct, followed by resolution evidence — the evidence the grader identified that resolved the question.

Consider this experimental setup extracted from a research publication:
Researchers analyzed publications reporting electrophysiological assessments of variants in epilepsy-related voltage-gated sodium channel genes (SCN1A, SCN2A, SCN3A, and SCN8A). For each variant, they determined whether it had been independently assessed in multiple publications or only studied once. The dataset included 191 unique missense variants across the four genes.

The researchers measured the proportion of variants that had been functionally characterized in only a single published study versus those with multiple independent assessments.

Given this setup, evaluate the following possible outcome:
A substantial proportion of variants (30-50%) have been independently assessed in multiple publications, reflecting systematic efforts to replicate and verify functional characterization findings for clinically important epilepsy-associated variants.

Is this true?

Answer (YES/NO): NO